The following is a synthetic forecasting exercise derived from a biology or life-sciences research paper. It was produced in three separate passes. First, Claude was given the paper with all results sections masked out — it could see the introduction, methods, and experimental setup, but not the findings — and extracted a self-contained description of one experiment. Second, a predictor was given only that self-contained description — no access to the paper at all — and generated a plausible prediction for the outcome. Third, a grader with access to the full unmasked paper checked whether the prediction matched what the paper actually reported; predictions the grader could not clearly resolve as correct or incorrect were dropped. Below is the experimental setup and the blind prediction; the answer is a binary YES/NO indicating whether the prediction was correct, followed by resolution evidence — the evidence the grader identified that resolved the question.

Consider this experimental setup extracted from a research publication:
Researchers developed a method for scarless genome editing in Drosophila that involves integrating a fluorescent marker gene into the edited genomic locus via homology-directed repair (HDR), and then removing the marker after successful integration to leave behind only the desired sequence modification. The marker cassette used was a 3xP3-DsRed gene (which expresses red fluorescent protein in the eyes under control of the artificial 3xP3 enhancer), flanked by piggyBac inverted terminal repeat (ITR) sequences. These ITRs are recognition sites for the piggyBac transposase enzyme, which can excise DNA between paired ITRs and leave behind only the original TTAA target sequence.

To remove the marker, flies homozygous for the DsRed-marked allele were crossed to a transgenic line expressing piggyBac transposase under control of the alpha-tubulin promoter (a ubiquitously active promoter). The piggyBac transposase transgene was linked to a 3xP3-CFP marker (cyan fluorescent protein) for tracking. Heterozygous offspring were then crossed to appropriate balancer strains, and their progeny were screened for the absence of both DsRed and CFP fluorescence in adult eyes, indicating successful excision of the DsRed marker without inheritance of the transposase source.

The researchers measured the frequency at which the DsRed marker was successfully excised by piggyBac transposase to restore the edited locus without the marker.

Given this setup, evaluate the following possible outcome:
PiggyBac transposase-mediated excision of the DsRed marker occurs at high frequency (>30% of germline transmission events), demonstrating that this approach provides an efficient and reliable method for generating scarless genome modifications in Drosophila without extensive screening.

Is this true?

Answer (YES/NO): NO